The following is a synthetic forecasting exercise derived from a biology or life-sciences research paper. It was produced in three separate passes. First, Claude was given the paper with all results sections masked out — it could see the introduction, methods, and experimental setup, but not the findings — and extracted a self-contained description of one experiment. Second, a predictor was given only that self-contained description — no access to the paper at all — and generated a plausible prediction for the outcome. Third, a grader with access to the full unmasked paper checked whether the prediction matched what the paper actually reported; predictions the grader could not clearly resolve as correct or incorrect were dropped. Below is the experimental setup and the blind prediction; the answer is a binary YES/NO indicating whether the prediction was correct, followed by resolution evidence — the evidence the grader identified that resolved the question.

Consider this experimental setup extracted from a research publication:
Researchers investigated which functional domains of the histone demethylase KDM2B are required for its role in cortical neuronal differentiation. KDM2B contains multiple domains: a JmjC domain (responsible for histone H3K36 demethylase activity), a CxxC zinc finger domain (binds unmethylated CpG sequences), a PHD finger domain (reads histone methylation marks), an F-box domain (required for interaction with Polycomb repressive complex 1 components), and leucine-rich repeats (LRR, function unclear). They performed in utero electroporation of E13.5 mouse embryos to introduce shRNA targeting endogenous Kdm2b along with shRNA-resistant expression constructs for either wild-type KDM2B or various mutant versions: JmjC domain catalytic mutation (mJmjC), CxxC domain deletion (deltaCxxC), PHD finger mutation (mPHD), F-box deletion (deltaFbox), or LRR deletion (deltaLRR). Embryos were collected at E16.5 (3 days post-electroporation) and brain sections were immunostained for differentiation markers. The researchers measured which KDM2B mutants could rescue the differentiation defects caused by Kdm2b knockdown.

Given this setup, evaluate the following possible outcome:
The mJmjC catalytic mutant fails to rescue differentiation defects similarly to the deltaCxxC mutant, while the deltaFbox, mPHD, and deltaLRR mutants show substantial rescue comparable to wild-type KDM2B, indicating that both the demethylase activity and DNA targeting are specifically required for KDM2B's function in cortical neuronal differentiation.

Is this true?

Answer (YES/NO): NO